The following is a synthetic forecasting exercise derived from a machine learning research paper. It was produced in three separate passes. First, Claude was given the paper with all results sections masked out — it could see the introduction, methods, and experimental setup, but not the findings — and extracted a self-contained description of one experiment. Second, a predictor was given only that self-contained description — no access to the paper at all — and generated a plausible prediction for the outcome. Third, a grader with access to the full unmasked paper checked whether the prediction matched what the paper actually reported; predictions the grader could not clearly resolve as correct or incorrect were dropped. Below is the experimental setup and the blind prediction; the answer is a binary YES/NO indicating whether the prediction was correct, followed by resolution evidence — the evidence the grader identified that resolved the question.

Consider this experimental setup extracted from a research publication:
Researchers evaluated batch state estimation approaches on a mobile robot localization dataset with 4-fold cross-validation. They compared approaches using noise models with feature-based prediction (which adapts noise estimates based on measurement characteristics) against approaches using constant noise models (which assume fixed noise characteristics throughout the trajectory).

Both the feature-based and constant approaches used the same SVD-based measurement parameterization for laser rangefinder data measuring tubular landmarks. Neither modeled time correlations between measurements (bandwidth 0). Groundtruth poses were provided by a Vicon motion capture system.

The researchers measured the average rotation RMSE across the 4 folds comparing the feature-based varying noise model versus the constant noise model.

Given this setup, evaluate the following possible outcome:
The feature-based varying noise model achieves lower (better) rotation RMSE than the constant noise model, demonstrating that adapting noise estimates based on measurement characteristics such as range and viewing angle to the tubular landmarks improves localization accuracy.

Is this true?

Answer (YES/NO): YES